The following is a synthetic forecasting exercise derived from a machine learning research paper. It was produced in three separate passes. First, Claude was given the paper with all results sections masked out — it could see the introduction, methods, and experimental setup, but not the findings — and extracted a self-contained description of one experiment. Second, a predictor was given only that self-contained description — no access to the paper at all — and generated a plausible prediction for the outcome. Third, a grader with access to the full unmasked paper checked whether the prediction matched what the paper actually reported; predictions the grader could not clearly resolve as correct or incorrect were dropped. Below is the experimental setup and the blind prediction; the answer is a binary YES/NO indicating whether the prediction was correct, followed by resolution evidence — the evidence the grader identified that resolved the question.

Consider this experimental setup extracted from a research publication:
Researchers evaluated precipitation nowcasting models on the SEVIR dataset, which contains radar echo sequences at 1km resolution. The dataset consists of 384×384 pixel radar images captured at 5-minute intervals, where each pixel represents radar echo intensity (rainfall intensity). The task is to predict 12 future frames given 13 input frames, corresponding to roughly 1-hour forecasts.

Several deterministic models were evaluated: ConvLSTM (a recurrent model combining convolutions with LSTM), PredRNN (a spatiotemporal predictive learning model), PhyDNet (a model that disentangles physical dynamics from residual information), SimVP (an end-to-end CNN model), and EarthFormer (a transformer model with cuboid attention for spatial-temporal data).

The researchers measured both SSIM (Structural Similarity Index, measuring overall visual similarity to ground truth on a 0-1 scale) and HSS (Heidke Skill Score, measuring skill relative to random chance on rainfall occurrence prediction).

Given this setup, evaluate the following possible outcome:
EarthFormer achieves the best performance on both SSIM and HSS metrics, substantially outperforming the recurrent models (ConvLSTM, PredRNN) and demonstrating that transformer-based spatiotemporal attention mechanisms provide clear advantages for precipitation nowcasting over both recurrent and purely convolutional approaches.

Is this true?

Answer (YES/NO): NO